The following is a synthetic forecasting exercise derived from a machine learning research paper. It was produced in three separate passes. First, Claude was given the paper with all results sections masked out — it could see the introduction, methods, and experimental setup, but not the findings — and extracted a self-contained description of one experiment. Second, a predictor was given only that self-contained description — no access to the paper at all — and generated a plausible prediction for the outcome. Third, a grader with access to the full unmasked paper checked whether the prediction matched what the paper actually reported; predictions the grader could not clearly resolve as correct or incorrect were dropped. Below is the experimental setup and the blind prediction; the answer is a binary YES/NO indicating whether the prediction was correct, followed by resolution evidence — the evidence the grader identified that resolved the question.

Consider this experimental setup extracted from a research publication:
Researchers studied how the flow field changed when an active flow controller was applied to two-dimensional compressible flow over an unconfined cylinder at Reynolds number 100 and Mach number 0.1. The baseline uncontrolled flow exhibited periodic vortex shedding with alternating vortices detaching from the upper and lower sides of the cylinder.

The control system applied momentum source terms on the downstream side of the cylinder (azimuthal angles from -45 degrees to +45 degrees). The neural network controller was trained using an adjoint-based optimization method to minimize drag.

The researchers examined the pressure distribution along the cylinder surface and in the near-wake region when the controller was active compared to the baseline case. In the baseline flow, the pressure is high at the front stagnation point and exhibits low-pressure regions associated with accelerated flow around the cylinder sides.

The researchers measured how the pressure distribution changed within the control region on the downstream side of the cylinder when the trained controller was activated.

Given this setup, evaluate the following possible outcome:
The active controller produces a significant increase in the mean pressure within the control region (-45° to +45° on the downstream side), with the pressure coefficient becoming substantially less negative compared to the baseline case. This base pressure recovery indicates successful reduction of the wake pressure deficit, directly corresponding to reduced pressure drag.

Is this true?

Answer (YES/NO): YES